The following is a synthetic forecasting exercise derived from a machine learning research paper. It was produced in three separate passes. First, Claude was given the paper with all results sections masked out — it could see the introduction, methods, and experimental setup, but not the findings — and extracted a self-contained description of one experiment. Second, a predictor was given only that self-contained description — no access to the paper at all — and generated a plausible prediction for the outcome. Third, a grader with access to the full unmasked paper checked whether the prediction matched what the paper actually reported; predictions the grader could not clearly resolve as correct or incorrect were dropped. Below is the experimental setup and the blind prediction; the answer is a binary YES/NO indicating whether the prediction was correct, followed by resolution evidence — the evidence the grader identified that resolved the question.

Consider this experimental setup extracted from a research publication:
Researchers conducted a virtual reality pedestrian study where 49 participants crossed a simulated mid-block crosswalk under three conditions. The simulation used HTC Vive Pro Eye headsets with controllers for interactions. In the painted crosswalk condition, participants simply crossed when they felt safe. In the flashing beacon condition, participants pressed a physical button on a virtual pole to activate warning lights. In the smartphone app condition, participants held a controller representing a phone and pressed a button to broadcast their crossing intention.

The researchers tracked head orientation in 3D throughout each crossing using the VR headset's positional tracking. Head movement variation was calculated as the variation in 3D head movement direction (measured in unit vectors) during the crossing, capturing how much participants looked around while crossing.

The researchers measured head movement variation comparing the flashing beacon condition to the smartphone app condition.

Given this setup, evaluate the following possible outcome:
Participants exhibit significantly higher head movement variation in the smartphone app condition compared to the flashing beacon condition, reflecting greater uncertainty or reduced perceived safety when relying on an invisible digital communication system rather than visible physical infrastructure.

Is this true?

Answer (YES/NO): NO